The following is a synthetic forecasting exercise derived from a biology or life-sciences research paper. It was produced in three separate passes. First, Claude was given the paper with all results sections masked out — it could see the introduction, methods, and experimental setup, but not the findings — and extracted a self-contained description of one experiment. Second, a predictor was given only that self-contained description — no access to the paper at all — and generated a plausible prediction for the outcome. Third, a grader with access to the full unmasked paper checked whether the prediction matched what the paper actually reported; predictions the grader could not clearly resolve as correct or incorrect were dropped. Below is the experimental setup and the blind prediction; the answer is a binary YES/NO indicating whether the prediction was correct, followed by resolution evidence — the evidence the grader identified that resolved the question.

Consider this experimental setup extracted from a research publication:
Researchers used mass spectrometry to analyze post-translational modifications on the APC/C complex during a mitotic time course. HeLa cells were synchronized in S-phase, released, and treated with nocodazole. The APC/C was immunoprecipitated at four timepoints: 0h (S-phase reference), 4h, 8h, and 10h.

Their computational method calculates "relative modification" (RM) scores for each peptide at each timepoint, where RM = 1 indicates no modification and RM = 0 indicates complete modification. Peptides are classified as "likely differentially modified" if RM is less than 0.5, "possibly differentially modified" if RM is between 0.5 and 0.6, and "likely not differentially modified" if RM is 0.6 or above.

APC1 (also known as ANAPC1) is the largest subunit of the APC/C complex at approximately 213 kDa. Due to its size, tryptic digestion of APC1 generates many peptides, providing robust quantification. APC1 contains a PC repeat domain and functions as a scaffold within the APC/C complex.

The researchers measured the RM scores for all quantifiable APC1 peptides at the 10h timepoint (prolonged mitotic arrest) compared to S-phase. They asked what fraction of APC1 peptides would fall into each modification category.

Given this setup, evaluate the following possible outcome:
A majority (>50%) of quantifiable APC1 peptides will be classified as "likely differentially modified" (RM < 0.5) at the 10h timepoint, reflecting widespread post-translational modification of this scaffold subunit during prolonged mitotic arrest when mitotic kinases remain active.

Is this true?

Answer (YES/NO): NO